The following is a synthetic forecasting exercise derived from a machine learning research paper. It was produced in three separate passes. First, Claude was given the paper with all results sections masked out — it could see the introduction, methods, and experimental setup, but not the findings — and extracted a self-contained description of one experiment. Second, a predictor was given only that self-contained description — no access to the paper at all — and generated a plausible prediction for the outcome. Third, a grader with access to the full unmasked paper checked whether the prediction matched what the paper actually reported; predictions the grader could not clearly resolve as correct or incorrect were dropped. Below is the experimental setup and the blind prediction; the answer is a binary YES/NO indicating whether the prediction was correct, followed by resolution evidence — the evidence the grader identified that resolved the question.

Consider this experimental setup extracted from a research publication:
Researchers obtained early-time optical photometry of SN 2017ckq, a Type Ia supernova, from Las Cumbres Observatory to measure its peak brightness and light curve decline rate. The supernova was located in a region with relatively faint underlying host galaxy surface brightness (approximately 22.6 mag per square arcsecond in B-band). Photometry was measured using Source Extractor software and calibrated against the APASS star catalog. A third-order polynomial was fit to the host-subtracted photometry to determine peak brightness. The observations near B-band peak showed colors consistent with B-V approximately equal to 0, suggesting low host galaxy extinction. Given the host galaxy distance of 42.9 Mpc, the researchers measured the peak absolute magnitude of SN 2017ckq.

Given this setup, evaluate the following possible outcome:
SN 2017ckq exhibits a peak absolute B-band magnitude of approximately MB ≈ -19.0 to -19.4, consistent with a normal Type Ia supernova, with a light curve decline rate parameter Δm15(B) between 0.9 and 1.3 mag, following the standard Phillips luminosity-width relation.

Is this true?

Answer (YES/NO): NO